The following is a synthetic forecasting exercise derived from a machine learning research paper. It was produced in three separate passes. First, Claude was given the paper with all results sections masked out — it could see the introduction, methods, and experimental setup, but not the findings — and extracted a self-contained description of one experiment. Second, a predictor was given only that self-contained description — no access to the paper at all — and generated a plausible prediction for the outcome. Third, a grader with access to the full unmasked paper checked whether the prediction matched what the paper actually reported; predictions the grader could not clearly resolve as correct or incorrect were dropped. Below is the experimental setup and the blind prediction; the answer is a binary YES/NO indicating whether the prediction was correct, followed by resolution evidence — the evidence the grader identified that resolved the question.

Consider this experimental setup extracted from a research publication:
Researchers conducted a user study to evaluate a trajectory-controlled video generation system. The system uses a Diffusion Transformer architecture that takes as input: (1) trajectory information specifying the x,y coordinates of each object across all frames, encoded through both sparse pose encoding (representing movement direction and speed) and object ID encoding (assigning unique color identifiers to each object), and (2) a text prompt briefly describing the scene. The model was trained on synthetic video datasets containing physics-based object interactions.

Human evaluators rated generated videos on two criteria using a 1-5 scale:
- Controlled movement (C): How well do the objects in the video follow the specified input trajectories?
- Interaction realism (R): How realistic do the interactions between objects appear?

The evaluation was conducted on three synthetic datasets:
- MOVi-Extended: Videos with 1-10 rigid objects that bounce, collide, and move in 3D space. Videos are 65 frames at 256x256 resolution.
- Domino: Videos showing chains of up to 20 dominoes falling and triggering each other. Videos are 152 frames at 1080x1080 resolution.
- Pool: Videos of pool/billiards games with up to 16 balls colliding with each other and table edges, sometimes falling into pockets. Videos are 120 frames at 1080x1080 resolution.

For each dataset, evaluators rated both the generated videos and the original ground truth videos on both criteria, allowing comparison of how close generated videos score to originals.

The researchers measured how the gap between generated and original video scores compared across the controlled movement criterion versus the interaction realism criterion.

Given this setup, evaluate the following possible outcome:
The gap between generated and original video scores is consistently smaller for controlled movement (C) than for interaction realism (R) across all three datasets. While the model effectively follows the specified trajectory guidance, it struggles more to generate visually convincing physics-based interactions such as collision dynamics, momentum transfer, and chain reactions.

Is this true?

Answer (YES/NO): YES